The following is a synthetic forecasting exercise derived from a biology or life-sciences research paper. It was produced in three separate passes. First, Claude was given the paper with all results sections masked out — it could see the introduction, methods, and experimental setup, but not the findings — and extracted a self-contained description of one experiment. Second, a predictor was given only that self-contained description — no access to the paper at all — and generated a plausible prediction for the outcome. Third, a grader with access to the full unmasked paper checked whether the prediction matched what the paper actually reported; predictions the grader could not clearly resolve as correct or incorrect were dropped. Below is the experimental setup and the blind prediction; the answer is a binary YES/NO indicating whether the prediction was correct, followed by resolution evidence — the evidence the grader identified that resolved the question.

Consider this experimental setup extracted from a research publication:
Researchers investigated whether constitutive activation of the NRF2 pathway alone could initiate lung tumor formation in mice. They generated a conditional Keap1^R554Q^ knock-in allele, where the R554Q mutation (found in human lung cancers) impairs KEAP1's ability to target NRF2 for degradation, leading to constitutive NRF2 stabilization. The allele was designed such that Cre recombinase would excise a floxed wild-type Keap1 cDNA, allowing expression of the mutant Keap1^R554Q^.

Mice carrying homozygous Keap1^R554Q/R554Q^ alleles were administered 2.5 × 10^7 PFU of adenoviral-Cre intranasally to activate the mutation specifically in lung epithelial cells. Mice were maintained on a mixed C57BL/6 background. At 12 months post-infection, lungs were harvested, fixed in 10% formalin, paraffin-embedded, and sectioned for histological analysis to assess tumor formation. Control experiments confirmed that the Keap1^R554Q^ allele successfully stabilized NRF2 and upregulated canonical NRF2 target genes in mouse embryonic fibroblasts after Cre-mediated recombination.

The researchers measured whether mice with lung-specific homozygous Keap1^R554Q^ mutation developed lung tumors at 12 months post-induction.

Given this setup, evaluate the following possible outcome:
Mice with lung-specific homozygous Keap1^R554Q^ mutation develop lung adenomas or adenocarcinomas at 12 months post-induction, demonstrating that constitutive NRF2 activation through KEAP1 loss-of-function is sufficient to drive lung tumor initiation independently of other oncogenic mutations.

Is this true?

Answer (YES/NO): NO